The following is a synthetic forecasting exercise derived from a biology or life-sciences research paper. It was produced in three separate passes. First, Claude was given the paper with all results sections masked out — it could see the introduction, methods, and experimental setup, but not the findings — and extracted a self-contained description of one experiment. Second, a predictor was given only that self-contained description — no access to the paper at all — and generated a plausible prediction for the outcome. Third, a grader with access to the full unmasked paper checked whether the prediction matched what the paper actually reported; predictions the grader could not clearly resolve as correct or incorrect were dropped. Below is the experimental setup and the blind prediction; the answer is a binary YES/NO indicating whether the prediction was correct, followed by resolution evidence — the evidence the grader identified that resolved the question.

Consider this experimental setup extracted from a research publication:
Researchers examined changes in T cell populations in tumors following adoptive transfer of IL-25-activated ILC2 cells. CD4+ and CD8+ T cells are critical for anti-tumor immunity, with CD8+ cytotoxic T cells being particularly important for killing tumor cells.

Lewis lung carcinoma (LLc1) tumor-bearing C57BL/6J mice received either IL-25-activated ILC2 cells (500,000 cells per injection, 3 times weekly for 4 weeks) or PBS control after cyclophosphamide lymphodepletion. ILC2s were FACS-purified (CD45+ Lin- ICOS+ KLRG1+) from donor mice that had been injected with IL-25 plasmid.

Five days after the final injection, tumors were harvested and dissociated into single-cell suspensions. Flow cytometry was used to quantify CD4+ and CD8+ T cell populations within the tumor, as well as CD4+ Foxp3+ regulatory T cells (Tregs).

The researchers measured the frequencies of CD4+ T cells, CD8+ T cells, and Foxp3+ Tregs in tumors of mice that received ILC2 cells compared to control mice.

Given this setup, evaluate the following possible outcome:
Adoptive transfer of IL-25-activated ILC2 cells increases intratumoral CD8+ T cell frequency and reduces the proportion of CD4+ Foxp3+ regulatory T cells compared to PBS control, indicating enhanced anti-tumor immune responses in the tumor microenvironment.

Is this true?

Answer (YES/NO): NO